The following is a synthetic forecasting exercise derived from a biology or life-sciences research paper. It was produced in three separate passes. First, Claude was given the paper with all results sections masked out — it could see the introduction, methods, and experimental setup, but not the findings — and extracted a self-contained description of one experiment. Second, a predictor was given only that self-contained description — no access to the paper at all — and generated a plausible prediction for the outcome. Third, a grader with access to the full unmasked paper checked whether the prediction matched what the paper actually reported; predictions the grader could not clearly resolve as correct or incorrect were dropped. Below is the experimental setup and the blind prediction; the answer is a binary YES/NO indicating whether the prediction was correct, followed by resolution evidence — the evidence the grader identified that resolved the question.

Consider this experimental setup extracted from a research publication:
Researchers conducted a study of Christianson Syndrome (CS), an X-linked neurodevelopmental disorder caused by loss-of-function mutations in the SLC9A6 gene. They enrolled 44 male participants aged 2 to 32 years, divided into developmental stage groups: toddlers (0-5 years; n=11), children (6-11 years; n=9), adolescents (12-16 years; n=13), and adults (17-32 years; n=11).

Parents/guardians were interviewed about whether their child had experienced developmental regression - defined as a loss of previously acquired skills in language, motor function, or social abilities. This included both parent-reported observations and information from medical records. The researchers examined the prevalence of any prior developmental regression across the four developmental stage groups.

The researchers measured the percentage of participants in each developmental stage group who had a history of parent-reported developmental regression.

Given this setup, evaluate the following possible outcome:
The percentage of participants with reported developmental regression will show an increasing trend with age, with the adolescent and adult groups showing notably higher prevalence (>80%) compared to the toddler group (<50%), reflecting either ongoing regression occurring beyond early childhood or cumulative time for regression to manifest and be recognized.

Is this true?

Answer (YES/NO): NO